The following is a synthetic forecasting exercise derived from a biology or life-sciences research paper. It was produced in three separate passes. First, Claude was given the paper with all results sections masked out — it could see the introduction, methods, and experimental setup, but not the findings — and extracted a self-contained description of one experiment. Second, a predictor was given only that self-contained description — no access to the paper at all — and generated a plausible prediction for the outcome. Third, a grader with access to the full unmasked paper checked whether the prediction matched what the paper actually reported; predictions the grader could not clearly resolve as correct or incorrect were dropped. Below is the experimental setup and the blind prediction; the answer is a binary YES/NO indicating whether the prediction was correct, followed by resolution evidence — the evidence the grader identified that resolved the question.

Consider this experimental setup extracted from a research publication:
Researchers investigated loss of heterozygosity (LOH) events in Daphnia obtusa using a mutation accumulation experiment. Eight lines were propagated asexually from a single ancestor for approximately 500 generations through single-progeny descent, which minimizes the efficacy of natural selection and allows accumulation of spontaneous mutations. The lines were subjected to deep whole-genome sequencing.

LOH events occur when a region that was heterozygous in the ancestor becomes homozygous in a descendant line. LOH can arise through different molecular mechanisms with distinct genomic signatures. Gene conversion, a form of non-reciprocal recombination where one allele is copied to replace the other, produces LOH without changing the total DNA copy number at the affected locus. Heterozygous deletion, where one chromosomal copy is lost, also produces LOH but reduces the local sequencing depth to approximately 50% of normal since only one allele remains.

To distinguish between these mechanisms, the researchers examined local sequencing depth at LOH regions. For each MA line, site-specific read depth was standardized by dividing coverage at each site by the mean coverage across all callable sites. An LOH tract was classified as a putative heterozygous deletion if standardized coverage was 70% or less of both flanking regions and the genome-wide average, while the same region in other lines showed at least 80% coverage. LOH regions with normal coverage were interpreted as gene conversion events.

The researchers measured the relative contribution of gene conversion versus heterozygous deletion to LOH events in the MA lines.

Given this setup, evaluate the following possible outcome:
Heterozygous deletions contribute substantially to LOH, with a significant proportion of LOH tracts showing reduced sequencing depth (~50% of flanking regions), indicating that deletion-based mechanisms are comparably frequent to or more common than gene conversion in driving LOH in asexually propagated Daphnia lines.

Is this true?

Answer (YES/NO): NO